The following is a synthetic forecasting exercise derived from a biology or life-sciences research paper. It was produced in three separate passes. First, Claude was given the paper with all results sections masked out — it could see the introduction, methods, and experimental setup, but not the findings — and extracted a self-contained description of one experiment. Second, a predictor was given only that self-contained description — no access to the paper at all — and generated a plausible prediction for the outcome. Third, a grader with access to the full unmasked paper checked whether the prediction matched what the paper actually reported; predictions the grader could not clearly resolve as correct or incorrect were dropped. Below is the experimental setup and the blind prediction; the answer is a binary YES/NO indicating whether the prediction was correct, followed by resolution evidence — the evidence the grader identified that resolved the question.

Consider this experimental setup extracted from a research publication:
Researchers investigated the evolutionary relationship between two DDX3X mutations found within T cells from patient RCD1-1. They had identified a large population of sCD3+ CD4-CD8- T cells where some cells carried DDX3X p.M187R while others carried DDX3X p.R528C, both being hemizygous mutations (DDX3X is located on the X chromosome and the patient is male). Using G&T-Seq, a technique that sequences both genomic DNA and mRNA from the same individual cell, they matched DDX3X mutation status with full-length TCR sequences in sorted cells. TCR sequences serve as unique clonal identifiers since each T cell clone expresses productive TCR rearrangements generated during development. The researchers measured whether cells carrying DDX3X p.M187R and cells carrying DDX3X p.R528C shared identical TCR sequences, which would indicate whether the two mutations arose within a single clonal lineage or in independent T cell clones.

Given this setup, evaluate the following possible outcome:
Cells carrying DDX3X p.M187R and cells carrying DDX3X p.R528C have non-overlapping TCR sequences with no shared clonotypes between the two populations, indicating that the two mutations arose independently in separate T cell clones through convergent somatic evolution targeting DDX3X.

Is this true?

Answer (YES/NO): NO